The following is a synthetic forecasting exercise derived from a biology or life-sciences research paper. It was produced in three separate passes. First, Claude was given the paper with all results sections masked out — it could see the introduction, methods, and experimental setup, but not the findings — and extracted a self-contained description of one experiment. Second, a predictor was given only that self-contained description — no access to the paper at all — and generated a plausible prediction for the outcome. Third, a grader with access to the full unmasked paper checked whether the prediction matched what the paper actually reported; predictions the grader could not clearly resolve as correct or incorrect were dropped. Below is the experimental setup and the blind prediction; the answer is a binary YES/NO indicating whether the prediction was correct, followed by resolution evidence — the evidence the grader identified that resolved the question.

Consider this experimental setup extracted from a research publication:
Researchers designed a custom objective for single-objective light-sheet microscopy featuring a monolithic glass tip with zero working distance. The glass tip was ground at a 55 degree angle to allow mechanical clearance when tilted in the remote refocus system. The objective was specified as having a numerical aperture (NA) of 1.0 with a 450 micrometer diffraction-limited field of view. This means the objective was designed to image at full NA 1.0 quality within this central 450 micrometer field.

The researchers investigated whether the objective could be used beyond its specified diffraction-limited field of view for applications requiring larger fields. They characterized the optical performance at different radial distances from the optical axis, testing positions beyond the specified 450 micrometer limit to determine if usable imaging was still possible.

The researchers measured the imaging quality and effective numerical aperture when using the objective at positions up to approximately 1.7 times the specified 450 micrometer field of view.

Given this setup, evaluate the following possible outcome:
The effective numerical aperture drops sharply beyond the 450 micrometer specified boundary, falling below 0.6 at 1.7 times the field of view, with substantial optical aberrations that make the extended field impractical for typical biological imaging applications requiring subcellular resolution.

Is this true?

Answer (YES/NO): NO